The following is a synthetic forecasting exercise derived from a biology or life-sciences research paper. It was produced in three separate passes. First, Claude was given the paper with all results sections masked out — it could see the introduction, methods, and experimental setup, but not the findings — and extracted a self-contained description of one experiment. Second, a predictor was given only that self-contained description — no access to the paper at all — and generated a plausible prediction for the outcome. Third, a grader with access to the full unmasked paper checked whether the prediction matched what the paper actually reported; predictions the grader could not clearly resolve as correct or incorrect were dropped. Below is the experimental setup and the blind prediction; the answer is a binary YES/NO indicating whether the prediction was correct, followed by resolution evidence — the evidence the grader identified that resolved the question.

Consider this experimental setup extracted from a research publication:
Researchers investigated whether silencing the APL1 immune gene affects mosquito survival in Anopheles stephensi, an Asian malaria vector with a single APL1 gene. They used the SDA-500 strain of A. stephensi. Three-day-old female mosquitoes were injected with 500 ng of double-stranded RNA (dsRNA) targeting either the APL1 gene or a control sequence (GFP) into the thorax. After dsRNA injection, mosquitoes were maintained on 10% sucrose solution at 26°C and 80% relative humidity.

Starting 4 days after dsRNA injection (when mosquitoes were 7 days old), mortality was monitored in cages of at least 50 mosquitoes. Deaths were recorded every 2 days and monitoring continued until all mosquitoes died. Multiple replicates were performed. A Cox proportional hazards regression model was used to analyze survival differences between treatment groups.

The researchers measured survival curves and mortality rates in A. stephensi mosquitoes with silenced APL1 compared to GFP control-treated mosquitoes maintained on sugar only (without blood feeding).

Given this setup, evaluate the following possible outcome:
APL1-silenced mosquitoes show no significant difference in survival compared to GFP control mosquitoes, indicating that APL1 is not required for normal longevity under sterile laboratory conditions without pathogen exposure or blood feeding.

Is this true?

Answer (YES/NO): NO